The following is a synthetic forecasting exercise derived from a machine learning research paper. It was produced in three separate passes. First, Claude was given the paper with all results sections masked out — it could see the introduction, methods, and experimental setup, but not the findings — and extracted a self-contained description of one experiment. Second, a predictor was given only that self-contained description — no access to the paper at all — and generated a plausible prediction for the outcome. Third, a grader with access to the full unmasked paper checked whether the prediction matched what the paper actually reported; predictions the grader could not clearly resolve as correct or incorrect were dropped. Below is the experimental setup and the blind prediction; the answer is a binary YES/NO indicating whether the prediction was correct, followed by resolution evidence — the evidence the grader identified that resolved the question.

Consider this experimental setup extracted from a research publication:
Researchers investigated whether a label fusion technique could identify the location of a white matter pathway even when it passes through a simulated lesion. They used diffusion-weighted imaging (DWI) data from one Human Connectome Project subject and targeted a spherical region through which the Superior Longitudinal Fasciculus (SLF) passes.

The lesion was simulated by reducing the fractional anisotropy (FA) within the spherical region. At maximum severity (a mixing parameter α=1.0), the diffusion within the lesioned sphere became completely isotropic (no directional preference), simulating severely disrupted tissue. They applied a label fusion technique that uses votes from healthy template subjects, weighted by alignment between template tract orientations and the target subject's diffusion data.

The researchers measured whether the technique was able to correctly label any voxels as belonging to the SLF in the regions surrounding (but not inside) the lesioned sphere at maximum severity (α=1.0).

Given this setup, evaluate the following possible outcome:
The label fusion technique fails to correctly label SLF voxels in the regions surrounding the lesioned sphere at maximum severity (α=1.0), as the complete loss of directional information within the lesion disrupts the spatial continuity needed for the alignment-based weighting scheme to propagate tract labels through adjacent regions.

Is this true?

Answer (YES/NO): NO